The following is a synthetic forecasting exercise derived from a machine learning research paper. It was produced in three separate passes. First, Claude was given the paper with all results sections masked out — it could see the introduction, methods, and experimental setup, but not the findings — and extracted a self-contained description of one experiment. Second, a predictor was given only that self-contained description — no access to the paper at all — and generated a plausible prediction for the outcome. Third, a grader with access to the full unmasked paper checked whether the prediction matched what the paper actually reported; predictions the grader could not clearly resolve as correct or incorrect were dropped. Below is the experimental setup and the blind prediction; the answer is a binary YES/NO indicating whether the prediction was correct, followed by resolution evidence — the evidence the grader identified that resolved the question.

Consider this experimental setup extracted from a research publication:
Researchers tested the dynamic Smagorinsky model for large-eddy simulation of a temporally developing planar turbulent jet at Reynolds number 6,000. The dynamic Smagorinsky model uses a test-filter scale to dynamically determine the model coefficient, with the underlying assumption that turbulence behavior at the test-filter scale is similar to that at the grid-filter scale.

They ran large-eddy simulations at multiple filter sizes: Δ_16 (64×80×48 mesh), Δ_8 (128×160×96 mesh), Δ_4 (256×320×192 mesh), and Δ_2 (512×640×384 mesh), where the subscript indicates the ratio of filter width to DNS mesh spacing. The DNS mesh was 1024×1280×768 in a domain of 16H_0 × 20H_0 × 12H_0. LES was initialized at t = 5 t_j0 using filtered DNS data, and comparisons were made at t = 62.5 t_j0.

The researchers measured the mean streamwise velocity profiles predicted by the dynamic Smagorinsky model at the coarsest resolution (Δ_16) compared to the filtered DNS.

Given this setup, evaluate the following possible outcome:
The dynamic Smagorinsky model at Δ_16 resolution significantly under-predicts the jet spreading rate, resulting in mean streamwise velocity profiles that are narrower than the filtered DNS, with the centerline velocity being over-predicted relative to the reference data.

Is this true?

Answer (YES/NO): YES